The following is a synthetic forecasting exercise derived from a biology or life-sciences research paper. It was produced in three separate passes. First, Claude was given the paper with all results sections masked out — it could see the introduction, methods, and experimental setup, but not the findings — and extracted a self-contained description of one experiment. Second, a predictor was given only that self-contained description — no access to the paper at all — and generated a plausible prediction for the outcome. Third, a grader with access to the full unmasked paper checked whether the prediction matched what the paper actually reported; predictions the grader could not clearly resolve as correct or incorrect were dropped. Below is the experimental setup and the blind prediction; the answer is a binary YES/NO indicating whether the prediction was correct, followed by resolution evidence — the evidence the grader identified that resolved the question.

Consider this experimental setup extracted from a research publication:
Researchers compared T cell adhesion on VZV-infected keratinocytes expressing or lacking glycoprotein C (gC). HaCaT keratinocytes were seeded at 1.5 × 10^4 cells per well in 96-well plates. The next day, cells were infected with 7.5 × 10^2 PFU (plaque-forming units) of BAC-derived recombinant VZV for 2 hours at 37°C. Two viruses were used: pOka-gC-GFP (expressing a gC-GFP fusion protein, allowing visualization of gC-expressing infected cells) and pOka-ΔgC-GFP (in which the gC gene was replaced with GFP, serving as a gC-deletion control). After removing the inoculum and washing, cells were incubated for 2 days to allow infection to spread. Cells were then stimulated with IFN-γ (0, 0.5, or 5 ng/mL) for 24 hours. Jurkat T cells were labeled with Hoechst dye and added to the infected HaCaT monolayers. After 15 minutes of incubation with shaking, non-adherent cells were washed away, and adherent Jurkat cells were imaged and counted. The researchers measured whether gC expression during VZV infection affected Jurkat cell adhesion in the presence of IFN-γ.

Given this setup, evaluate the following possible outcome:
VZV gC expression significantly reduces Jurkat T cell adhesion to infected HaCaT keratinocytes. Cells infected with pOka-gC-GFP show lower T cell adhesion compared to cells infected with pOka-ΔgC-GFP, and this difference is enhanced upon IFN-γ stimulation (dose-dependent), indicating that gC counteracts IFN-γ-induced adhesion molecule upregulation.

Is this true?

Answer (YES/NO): NO